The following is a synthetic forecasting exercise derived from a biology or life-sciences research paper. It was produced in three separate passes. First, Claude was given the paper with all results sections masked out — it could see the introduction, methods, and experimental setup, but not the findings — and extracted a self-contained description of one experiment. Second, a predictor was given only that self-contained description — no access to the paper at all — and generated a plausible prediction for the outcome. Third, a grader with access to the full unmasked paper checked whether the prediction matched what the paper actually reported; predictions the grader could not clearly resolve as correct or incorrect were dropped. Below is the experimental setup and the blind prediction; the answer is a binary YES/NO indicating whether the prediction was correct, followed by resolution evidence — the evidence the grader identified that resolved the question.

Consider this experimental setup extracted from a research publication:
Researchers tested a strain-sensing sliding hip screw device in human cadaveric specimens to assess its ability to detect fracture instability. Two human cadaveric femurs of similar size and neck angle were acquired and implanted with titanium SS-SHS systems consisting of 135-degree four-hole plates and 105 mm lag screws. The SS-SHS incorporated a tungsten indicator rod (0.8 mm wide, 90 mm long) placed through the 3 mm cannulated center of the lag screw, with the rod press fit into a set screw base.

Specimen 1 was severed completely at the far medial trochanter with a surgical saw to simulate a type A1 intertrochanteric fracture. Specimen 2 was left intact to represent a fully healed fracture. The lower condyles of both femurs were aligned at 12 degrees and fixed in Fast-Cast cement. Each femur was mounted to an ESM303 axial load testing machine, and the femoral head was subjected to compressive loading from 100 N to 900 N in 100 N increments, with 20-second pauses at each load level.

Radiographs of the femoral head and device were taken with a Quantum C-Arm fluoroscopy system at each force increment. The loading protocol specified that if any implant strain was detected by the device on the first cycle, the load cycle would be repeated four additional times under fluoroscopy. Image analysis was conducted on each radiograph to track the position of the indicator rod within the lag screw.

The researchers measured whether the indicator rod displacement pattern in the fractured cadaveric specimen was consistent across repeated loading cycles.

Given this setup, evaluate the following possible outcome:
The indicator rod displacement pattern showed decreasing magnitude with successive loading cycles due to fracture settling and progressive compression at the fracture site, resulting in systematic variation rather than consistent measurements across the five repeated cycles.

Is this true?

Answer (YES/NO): NO